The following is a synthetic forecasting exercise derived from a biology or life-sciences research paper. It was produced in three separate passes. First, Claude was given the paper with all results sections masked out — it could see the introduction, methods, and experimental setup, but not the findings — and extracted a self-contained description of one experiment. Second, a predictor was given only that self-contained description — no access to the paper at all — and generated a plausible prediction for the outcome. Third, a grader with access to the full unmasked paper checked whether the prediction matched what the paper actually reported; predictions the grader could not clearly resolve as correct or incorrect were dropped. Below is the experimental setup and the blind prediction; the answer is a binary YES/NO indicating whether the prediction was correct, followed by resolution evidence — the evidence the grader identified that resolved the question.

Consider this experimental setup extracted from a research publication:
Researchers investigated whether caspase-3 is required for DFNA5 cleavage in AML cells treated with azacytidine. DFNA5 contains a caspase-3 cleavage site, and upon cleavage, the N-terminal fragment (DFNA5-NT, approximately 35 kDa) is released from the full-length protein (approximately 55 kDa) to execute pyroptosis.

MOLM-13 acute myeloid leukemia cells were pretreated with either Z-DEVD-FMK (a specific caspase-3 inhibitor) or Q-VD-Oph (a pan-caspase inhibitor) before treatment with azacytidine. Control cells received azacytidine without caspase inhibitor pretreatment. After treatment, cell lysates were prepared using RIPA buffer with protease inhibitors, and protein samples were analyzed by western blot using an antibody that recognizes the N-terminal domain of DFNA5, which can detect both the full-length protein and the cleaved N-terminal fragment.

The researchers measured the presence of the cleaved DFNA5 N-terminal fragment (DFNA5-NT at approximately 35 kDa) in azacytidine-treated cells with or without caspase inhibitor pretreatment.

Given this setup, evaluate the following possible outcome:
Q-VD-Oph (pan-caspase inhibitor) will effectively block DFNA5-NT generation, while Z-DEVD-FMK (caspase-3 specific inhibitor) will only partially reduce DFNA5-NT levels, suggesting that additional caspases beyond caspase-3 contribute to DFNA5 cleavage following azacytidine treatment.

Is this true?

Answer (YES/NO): NO